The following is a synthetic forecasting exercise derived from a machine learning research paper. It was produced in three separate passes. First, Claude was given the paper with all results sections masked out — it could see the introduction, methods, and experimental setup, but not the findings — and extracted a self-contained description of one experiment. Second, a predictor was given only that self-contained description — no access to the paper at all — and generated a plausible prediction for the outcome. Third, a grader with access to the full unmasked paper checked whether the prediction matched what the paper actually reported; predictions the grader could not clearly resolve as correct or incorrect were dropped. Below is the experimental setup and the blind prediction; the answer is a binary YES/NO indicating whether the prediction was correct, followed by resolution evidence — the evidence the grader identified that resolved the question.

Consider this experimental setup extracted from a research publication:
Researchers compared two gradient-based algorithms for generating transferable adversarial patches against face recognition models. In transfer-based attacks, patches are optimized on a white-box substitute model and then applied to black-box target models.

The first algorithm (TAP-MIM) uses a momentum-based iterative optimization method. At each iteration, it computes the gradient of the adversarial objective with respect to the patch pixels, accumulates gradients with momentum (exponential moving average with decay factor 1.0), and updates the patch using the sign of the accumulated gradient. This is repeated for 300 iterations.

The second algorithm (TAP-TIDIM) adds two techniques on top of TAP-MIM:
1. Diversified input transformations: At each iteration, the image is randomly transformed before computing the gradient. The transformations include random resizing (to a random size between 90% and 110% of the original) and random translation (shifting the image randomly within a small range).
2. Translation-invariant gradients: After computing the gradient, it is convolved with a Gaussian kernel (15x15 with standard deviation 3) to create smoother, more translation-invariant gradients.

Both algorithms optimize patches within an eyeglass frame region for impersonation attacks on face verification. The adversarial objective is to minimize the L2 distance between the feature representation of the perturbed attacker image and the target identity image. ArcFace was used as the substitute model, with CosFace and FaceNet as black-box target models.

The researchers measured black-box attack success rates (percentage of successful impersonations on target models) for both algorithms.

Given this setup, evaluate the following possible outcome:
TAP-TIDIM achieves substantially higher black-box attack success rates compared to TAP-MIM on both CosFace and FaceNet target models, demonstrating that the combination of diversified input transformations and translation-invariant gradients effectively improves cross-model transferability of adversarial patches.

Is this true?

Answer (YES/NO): NO